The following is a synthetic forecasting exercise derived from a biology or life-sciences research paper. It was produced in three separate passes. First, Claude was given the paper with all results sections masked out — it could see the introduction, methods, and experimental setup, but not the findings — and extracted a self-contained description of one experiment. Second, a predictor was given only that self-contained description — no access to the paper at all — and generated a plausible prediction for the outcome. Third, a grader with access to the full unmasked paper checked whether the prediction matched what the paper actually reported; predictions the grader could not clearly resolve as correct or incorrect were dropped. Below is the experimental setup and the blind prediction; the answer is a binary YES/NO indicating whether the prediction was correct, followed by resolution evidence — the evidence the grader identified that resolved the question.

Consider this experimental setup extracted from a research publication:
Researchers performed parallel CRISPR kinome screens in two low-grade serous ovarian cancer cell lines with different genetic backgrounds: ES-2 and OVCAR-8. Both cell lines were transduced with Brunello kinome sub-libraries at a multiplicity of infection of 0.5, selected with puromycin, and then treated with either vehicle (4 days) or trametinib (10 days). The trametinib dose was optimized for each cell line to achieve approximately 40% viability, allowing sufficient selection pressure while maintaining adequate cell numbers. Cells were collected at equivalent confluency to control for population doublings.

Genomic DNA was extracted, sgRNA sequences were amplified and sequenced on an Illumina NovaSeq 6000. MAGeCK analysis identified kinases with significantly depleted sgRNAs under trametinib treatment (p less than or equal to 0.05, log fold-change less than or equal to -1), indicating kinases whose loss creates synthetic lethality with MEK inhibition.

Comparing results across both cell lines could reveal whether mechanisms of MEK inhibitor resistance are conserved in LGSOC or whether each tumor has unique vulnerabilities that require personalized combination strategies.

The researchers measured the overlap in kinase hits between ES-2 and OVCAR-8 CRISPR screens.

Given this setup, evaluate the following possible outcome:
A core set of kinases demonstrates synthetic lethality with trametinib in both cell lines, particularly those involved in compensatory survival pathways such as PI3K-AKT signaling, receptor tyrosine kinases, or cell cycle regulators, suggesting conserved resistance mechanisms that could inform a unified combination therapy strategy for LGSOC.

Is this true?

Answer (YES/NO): YES